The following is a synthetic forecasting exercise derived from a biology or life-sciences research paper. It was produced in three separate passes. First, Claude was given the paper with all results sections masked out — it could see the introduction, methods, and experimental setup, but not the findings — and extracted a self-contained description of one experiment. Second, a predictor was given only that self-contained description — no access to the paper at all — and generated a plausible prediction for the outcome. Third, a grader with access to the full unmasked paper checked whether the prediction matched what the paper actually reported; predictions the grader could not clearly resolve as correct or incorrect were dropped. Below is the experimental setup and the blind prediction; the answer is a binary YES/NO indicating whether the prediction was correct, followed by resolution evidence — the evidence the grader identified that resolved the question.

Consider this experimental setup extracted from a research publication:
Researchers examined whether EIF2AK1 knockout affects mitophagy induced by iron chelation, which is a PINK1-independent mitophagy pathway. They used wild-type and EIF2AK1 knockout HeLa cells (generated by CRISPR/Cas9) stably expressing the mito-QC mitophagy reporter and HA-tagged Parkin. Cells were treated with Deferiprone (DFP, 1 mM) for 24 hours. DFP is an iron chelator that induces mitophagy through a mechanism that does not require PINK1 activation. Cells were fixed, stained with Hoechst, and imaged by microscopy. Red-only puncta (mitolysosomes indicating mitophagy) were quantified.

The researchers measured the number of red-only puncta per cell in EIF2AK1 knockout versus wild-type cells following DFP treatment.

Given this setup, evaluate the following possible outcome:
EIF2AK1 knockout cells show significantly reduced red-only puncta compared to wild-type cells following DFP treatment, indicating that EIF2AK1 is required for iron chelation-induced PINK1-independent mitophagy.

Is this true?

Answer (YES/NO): NO